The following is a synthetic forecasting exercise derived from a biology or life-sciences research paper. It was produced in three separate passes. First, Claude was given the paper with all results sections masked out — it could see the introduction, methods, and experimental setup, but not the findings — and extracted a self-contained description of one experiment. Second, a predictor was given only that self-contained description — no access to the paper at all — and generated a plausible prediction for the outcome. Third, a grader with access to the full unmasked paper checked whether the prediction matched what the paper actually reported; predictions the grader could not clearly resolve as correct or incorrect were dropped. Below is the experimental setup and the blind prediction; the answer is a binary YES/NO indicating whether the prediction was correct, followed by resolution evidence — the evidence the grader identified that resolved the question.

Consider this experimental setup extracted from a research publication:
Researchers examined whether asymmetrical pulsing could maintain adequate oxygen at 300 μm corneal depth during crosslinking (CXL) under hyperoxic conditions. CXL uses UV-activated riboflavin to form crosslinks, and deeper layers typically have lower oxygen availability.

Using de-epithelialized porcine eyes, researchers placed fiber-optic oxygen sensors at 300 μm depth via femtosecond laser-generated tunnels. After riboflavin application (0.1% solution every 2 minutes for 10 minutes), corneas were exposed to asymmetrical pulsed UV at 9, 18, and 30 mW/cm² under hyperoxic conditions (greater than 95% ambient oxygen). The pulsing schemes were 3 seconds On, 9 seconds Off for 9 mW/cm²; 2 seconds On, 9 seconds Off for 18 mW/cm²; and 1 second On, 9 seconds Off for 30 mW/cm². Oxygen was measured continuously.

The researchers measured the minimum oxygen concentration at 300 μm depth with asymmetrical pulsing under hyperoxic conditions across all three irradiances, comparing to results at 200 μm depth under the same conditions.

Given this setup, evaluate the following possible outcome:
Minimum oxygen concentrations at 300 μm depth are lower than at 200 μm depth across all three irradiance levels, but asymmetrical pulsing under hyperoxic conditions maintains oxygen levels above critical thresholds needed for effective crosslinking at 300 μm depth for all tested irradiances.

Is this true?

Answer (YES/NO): NO